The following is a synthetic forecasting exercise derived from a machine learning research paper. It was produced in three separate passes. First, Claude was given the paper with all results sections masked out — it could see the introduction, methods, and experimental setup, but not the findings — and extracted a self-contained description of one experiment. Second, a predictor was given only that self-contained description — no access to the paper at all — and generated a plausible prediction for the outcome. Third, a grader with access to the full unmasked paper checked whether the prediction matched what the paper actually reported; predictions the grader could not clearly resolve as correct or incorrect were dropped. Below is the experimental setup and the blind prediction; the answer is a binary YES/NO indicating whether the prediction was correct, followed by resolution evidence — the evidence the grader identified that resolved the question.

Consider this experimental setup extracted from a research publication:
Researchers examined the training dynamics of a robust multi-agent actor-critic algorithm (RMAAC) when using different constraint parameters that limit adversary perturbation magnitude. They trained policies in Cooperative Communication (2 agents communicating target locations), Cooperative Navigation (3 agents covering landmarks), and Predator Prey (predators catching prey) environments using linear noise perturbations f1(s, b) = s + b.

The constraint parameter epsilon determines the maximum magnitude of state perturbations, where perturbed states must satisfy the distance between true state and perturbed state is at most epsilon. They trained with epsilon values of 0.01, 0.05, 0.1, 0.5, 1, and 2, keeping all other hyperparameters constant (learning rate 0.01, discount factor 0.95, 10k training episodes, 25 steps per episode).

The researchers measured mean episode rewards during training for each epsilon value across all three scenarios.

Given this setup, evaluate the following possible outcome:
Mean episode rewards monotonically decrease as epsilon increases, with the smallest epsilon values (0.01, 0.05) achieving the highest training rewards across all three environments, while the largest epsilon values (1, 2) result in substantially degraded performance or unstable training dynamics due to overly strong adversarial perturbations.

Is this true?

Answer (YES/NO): NO